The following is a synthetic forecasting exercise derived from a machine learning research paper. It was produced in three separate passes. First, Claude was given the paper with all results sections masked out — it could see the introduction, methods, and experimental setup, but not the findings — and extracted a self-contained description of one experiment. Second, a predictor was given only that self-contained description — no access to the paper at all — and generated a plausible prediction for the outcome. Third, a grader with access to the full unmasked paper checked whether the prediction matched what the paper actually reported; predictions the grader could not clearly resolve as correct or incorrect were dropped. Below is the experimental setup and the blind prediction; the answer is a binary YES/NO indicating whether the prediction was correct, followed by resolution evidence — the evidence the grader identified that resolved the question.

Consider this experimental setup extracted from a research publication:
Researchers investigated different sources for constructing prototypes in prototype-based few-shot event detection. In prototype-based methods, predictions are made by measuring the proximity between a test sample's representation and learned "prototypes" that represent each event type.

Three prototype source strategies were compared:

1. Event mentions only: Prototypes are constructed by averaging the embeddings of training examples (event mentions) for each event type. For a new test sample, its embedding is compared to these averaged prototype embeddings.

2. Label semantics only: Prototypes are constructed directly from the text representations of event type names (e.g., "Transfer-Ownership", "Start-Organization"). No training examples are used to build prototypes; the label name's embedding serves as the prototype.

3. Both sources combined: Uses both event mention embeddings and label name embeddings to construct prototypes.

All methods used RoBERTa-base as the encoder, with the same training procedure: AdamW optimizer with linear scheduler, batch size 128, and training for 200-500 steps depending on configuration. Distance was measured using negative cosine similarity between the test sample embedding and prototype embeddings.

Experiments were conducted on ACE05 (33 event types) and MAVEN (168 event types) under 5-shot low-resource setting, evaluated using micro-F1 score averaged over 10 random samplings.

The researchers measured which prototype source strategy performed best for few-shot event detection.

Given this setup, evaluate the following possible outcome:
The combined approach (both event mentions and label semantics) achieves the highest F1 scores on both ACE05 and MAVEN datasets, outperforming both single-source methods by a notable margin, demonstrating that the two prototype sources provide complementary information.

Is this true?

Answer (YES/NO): NO